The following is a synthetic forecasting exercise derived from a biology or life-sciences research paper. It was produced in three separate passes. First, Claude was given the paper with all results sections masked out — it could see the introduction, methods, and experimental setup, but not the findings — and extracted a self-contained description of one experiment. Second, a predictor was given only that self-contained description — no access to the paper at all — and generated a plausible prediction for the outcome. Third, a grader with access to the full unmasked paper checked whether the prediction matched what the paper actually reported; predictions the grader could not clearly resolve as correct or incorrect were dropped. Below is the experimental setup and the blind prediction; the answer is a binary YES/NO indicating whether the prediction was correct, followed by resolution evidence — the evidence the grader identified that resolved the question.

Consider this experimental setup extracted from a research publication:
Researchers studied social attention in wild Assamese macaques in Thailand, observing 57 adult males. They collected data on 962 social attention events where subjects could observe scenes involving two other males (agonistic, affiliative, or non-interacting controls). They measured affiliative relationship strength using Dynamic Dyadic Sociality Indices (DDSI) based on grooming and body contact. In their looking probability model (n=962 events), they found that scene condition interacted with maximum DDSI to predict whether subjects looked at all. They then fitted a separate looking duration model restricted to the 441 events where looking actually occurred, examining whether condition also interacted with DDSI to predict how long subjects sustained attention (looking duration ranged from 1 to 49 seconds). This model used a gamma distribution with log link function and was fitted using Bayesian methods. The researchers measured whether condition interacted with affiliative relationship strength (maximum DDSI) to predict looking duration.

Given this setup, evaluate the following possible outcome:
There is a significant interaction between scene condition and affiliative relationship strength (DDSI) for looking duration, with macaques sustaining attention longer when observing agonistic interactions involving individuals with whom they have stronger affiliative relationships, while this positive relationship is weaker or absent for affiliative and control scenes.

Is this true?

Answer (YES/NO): NO